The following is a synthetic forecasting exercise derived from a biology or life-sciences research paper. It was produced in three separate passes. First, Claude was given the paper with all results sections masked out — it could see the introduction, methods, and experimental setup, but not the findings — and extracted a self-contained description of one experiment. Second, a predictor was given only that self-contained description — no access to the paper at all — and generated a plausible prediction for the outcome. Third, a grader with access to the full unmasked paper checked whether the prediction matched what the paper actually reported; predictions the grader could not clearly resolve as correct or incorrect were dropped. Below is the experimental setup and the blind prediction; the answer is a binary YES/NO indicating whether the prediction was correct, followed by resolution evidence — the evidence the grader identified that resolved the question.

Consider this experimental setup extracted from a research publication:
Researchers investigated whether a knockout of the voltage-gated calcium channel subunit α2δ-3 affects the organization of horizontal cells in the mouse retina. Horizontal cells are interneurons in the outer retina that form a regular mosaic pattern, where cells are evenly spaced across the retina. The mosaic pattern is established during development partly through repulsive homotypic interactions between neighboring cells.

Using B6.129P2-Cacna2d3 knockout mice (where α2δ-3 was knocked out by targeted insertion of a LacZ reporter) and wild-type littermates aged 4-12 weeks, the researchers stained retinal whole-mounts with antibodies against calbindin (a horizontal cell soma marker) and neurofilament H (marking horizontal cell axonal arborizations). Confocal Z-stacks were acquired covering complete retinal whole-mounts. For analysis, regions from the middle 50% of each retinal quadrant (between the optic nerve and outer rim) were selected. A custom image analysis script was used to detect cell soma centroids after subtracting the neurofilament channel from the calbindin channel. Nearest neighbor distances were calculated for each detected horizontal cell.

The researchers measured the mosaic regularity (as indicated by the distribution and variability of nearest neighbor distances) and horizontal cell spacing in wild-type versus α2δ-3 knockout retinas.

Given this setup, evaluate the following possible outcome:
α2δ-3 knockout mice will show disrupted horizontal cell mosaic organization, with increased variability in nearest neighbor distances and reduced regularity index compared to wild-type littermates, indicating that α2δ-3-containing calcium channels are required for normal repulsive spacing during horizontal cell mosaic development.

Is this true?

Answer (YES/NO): NO